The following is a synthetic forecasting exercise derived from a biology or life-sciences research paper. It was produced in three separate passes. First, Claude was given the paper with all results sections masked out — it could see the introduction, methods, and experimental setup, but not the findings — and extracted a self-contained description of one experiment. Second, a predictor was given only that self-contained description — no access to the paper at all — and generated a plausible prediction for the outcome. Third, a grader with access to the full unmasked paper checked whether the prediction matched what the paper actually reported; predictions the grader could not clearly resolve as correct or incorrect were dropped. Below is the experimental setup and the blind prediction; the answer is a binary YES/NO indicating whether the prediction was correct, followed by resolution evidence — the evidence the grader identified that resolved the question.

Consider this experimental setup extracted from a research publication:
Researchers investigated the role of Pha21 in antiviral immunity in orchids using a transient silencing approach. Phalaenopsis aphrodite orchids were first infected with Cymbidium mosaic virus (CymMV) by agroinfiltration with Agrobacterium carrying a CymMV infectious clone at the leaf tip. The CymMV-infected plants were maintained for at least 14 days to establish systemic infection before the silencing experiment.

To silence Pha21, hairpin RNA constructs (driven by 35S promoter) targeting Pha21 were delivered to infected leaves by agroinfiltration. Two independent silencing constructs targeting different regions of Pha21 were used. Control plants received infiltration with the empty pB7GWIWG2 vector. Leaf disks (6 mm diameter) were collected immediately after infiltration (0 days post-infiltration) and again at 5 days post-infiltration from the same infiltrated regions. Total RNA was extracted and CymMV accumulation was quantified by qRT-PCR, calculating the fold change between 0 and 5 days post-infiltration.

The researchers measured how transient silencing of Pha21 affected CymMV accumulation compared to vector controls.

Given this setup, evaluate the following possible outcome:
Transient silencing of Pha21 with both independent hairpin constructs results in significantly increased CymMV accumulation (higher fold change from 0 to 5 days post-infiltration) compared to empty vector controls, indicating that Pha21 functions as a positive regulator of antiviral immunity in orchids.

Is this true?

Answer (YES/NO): NO